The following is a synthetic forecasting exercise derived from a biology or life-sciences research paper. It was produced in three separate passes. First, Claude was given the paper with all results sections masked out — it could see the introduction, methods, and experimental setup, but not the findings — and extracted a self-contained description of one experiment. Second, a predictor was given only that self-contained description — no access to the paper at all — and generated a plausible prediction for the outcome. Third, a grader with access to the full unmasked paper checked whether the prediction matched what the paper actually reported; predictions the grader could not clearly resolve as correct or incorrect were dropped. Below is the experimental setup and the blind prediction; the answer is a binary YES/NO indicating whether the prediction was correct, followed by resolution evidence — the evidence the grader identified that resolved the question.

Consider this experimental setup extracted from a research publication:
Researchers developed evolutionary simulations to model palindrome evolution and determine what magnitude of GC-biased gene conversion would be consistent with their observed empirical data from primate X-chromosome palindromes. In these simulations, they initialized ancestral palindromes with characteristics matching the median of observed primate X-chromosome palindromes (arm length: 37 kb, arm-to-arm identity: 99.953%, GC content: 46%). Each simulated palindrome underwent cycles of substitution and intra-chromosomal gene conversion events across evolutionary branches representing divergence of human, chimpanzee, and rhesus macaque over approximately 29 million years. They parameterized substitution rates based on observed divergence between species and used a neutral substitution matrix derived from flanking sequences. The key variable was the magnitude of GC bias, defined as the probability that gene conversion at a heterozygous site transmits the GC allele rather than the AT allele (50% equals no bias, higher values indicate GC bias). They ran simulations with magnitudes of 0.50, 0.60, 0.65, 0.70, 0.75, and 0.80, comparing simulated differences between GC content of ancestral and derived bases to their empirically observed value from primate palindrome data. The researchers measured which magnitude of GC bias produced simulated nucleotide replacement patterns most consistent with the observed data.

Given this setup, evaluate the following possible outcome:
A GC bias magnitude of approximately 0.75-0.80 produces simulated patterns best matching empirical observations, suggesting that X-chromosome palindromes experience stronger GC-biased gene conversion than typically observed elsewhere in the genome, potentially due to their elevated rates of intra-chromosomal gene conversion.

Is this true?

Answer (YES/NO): NO